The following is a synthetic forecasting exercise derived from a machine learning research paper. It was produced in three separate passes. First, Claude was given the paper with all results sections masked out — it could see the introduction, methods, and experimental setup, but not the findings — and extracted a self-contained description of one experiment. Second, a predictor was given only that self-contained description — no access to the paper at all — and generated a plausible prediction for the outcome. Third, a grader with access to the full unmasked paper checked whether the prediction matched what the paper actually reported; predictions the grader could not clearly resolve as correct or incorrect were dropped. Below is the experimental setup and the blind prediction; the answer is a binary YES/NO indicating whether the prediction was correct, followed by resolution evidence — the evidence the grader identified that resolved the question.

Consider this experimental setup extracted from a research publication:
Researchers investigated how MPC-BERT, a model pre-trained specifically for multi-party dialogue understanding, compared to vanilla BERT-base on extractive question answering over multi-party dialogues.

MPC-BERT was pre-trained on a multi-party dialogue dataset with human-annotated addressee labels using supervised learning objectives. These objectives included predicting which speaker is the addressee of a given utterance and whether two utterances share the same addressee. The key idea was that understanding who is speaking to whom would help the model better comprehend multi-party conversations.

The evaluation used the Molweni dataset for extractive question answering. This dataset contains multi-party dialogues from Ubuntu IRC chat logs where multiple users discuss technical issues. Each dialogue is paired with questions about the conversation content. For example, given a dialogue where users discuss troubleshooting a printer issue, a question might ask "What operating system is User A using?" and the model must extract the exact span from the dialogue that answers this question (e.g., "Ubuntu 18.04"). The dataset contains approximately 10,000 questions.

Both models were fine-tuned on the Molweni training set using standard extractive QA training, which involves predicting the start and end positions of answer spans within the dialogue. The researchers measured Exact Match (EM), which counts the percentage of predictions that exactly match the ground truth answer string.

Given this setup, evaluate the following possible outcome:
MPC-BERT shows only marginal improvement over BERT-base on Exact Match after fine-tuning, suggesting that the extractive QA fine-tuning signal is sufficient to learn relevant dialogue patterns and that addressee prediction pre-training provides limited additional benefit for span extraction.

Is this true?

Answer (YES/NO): NO